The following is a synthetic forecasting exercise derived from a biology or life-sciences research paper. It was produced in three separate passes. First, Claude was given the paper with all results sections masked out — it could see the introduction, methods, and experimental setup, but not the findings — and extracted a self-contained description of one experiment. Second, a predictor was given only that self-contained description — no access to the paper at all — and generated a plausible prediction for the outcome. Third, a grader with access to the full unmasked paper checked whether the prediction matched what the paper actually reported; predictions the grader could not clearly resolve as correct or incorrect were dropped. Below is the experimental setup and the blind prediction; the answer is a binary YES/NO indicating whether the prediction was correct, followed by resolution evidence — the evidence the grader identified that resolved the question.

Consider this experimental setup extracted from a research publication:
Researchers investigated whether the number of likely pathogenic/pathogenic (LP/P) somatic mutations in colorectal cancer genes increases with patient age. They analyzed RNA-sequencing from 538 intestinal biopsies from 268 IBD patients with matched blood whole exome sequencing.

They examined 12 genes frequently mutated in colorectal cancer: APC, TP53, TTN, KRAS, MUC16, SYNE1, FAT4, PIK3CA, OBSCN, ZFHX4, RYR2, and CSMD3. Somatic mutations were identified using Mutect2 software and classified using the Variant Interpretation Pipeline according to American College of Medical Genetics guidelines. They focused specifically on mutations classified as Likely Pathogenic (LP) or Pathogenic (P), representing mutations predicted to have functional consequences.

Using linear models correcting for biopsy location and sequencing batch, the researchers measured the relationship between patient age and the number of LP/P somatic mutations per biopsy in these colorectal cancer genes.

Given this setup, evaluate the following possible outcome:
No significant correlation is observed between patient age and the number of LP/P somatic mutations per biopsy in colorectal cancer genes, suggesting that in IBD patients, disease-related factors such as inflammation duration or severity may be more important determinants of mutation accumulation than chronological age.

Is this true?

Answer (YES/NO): YES